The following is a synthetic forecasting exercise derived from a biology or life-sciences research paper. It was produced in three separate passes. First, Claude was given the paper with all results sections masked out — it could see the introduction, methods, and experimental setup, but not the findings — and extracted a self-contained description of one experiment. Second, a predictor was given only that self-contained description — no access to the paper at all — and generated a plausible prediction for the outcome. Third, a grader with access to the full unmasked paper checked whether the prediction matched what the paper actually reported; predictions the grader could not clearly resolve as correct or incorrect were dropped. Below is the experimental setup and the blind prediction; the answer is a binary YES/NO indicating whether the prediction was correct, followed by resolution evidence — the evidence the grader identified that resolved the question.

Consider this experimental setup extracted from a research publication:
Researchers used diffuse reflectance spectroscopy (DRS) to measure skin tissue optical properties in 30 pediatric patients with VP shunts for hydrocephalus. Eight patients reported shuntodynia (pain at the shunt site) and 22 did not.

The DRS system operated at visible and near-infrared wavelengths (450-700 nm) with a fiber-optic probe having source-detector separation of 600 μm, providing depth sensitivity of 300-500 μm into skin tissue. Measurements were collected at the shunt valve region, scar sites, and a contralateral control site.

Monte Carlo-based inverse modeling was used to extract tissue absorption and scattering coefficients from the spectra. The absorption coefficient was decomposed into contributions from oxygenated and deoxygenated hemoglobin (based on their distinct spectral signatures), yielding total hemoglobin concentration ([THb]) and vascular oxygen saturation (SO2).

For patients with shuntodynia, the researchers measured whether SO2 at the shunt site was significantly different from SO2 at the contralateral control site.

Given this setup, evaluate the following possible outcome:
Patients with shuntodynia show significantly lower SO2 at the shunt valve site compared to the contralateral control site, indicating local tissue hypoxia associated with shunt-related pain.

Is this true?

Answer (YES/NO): YES